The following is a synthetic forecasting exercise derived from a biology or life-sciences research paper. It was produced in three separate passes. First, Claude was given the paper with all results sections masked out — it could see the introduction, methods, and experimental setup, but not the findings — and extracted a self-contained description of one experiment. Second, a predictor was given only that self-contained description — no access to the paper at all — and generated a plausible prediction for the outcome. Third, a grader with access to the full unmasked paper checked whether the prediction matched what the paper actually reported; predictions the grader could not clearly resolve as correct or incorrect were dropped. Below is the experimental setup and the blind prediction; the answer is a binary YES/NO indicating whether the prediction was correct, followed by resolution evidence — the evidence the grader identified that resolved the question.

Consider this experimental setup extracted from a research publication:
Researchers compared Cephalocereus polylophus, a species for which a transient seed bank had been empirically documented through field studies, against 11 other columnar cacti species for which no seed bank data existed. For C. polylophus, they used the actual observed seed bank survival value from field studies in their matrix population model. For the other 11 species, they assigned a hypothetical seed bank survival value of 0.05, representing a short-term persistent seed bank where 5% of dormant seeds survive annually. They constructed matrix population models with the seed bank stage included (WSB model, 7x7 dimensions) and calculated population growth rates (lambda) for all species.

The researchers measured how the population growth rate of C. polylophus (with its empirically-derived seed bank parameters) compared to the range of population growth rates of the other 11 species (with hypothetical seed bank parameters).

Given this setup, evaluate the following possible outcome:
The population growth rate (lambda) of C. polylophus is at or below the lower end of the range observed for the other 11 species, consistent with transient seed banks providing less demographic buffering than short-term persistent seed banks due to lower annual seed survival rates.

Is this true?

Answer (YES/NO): NO